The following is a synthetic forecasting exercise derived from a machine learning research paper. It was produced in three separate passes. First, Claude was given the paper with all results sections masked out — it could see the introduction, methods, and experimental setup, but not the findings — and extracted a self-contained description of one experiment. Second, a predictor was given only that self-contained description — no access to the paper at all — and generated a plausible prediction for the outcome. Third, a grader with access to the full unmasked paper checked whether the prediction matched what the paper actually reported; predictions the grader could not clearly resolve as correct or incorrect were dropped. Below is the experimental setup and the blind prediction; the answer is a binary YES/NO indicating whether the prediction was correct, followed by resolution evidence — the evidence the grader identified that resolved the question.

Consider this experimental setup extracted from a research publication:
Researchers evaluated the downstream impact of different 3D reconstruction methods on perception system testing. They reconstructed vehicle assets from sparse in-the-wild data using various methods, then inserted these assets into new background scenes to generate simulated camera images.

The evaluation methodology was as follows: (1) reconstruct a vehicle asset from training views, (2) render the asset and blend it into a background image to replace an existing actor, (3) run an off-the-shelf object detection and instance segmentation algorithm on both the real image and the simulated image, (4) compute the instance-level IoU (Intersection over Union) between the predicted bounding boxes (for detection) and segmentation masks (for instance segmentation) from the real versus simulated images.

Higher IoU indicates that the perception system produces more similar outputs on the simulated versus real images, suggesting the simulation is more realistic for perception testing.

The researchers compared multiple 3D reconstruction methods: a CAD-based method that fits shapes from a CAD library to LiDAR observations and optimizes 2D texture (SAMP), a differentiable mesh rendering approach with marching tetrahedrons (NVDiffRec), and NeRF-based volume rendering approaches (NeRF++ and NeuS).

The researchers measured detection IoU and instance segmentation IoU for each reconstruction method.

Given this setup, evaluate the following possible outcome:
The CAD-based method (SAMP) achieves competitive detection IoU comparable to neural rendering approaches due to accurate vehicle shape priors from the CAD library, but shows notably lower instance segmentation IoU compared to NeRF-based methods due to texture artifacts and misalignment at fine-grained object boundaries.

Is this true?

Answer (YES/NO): NO